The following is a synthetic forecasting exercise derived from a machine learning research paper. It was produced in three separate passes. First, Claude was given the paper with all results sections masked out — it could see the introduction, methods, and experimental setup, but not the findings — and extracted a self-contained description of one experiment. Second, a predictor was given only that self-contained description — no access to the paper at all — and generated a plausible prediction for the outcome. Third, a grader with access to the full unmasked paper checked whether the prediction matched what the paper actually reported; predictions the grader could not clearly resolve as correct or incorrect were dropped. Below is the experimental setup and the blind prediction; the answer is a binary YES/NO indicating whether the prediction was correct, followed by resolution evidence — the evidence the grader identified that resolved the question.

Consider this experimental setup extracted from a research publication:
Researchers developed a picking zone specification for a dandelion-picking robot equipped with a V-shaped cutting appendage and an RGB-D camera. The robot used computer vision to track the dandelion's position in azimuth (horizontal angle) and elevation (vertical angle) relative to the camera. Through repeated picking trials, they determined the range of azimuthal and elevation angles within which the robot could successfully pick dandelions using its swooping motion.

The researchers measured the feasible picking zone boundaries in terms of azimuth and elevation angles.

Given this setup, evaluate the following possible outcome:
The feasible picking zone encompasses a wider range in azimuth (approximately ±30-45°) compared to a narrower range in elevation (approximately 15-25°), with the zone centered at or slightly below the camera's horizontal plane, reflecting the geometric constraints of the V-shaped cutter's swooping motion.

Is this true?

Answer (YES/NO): NO